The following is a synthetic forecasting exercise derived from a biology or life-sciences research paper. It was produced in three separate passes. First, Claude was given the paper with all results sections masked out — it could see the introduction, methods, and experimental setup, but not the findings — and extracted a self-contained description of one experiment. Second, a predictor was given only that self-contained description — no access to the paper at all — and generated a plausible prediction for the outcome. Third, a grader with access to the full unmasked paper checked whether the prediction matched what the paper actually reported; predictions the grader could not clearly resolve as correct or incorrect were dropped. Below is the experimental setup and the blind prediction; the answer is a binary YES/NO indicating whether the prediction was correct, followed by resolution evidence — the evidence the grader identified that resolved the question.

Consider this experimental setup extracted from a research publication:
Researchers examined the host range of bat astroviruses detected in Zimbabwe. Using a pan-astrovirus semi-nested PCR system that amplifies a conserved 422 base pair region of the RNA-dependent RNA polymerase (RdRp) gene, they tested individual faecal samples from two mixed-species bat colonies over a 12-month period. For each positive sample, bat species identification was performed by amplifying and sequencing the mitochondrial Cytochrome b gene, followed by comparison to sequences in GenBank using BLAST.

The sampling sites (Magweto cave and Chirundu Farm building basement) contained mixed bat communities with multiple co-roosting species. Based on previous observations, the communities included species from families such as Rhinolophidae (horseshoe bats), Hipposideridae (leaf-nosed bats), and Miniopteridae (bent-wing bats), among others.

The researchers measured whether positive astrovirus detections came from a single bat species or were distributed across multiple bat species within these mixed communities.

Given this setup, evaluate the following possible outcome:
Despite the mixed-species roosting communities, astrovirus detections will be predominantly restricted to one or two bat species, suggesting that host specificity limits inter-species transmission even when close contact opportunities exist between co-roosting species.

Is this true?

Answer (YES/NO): NO